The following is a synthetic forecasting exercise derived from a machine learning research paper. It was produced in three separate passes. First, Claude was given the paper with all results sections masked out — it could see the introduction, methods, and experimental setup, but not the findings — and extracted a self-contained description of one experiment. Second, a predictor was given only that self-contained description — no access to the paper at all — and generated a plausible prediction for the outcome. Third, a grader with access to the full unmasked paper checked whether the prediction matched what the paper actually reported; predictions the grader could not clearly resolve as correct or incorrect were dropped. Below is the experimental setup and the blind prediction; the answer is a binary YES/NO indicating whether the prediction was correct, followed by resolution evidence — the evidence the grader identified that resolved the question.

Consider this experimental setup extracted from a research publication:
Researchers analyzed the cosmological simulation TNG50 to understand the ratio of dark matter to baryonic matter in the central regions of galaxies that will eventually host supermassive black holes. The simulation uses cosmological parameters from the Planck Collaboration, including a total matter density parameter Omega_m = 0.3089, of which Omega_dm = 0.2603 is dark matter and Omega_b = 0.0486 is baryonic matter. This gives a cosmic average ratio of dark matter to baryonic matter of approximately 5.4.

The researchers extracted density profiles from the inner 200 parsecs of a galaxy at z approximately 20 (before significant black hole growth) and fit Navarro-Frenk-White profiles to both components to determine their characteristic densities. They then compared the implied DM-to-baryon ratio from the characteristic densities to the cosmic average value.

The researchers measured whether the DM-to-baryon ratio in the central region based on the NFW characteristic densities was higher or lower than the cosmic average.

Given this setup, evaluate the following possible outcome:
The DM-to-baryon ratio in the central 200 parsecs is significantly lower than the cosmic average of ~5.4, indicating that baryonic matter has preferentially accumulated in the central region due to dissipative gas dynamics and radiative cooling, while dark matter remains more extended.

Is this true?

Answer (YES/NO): NO